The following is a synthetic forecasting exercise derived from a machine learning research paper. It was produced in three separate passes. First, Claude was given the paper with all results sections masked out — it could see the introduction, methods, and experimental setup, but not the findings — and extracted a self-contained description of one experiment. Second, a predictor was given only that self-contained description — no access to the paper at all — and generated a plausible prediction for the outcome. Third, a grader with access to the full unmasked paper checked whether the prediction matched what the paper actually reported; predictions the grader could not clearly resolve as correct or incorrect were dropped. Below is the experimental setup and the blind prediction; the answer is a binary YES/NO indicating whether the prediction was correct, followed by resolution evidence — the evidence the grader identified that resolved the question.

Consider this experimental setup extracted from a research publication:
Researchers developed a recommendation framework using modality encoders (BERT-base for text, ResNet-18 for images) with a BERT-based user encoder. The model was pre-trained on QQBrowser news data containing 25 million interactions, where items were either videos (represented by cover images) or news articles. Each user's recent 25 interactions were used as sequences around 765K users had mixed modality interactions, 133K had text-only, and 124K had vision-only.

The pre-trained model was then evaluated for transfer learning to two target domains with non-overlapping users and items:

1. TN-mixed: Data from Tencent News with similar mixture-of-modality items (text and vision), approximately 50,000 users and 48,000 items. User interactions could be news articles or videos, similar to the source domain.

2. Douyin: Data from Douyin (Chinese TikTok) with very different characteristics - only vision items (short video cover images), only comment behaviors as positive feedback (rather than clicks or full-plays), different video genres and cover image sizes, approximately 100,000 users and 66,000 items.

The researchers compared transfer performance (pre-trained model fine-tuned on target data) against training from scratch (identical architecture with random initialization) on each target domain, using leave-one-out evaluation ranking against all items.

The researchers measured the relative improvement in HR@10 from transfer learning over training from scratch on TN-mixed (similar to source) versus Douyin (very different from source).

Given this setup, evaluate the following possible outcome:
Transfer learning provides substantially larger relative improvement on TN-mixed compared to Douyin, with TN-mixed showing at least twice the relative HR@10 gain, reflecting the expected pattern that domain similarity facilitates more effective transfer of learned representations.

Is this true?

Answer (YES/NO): NO